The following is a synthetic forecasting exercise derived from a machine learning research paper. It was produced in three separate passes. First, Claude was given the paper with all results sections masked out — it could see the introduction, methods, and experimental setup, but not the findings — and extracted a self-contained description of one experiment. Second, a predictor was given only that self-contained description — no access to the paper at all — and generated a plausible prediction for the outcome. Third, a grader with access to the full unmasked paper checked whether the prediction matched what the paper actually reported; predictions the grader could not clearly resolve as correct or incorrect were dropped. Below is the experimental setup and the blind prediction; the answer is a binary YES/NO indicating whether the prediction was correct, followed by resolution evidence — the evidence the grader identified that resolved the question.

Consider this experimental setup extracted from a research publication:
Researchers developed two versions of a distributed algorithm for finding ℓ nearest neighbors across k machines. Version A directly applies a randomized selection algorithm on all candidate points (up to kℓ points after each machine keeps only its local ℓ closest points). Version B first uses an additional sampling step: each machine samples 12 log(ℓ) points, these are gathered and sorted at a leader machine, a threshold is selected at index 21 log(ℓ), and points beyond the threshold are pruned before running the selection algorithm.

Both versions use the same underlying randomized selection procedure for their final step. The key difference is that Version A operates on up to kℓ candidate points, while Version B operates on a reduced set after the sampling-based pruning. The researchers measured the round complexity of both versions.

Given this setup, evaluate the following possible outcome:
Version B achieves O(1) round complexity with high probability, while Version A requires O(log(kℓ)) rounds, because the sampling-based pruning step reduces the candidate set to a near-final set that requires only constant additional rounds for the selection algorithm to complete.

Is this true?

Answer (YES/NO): NO